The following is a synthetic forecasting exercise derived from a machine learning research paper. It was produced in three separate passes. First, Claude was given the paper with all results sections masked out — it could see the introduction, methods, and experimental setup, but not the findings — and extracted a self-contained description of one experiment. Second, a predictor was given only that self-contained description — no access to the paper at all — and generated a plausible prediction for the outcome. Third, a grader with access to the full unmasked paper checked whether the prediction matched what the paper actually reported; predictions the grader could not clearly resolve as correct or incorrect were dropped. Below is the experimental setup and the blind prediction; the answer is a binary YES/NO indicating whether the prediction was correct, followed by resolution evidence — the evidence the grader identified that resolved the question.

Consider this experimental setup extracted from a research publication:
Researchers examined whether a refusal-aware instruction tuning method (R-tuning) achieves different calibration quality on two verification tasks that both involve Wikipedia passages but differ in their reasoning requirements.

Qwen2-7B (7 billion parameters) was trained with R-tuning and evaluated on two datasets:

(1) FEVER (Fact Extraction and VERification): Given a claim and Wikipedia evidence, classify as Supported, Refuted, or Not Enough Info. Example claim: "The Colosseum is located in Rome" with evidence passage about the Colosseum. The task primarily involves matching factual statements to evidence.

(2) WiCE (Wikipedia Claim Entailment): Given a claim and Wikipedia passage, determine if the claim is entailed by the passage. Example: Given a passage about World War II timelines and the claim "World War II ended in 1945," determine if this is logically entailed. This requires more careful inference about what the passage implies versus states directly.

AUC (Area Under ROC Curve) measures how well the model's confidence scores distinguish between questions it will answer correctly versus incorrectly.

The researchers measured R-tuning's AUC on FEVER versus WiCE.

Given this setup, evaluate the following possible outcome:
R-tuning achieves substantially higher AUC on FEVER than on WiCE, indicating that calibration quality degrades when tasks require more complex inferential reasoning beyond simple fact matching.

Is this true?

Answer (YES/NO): YES